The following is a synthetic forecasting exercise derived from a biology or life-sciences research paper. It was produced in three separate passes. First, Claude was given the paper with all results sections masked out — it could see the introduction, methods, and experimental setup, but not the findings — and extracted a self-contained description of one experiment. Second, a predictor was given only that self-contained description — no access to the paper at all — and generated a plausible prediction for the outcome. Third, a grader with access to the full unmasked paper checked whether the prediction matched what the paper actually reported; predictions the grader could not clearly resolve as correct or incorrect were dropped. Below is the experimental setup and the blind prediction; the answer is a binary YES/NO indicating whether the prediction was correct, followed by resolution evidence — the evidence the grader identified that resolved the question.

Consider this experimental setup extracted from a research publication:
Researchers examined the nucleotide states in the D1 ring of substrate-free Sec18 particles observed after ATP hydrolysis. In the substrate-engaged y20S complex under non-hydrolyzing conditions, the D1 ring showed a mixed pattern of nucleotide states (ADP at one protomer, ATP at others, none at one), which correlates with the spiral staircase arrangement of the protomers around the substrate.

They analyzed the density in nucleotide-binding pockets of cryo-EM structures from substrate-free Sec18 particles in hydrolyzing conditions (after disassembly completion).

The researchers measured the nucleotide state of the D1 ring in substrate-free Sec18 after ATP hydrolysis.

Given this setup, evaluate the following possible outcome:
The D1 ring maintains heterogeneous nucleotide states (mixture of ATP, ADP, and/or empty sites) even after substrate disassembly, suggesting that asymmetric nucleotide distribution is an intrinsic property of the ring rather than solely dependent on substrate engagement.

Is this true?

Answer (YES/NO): NO